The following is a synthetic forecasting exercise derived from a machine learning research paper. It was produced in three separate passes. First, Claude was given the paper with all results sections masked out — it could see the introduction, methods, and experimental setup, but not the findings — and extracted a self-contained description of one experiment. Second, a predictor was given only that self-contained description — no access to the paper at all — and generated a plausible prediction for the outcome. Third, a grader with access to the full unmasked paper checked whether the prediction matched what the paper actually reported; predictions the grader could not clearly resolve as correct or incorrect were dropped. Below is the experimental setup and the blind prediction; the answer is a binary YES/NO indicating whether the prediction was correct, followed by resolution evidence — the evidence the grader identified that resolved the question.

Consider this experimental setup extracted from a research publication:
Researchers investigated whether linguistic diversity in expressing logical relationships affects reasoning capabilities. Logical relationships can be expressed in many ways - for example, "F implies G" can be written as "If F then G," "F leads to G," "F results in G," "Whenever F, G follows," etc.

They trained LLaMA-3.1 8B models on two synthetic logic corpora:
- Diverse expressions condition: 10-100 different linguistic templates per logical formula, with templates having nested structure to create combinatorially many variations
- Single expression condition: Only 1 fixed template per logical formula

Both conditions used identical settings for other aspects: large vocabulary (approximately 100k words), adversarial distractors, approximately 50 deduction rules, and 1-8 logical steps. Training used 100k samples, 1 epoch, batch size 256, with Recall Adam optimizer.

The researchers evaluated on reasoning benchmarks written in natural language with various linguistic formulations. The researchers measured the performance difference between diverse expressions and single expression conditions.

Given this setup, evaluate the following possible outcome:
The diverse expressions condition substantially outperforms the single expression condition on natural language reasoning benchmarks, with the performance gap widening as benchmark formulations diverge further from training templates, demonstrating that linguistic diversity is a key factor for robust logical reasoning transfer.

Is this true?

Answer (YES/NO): NO